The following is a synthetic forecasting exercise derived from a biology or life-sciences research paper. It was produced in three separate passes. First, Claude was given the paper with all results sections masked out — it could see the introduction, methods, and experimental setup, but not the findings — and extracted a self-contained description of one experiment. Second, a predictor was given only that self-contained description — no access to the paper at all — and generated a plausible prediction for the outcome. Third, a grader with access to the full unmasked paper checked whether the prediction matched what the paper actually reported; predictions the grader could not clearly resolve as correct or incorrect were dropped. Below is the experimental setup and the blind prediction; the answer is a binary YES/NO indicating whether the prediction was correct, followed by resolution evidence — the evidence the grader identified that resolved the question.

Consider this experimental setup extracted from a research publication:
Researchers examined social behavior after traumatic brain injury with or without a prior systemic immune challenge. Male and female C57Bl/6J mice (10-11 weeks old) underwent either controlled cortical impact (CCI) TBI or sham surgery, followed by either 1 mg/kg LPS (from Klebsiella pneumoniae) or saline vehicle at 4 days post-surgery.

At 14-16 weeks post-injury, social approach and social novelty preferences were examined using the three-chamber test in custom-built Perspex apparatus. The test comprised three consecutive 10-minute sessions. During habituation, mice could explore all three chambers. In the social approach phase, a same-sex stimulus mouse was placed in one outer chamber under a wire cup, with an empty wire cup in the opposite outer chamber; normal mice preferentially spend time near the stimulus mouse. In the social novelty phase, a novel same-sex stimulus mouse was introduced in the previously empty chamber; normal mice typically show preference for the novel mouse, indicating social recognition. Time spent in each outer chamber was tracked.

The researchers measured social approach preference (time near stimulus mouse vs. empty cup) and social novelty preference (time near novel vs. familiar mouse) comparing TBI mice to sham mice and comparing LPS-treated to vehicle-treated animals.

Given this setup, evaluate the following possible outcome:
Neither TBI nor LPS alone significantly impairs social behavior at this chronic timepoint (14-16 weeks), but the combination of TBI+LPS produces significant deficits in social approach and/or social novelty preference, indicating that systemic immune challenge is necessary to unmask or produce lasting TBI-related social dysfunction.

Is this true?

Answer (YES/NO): NO